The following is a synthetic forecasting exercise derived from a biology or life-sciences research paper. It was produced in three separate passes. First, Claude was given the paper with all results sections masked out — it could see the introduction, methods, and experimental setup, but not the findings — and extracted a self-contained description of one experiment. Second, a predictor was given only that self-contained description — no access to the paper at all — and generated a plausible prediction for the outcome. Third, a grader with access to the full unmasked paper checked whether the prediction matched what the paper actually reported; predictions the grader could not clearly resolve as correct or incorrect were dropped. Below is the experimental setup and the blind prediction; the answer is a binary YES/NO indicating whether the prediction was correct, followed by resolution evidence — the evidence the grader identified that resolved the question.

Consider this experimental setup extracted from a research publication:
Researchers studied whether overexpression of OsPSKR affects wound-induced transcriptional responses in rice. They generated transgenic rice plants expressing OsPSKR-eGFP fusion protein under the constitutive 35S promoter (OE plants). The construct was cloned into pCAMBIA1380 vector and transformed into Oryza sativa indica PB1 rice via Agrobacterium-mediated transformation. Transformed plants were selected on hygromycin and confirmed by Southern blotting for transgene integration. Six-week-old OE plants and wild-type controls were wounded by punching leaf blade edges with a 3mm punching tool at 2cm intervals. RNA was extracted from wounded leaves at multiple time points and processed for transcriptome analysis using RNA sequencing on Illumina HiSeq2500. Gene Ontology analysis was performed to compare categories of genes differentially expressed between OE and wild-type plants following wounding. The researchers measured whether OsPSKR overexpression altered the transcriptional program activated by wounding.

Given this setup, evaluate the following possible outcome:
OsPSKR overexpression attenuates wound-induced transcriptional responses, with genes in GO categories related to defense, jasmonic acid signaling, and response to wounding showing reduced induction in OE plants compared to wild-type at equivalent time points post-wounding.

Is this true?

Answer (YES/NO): NO